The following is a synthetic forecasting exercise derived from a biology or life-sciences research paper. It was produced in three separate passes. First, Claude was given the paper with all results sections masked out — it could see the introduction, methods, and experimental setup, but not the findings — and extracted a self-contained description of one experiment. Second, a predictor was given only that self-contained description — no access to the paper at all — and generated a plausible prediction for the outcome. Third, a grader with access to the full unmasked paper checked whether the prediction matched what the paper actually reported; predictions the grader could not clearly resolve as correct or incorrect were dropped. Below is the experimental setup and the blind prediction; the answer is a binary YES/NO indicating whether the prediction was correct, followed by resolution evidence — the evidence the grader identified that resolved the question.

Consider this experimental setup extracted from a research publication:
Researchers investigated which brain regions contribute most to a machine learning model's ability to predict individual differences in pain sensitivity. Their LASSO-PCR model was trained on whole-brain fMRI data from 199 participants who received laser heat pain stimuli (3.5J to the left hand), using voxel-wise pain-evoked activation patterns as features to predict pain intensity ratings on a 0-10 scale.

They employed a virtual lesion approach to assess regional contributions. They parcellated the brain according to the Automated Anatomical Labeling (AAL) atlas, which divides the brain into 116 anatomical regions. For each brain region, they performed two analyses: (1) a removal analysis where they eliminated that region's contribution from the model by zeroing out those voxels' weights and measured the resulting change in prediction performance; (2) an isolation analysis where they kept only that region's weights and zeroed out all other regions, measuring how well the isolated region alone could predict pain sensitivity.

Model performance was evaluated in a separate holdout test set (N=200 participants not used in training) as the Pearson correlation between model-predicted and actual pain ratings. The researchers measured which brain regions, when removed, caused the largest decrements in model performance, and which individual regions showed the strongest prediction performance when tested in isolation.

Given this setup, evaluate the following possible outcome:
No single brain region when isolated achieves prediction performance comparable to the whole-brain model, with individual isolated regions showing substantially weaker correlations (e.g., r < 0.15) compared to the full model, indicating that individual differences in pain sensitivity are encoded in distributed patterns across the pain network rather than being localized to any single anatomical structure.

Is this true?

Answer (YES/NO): YES